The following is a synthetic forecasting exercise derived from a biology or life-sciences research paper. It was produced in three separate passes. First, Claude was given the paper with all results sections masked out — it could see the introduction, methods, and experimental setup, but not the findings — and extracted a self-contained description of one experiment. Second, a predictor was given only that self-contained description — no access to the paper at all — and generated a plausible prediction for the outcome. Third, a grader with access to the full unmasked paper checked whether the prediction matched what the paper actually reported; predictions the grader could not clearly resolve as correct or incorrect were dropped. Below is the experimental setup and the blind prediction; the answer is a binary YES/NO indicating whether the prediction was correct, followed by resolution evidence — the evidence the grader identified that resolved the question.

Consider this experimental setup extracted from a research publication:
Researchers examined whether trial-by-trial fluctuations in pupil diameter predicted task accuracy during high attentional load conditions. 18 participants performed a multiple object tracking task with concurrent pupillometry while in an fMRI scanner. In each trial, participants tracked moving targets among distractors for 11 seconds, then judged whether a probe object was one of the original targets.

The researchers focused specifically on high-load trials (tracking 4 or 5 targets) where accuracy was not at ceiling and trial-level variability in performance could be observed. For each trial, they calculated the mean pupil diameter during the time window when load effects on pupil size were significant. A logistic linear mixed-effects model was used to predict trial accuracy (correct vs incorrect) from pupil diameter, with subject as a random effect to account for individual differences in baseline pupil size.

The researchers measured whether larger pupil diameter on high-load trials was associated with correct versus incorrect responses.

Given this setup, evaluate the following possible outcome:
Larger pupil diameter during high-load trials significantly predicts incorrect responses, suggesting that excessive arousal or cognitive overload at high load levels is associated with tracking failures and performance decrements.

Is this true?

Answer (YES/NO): NO